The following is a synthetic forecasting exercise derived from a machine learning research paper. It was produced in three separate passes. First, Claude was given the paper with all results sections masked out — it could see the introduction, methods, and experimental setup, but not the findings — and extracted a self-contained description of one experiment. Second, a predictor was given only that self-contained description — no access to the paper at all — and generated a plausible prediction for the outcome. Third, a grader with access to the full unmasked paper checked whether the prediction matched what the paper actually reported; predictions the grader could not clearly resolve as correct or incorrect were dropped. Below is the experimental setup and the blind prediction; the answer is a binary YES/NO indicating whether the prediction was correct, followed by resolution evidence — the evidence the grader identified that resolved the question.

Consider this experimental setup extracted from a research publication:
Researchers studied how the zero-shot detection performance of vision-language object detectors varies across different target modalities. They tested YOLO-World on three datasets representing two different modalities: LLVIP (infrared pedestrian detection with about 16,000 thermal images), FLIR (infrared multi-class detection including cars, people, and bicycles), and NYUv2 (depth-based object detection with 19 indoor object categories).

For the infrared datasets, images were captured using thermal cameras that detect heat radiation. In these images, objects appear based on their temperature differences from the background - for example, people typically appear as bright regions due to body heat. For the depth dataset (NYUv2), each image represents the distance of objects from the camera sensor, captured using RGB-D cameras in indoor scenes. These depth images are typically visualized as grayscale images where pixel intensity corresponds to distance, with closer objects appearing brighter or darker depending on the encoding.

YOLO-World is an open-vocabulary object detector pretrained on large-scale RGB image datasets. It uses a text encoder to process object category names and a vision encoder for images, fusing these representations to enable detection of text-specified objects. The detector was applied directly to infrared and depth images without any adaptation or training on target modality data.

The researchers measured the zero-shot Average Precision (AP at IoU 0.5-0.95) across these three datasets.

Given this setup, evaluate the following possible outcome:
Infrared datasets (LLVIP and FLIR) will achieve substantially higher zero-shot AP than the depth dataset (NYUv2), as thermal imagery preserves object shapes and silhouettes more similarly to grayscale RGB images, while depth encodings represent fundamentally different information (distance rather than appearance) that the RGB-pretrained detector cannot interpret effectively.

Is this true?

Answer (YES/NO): YES